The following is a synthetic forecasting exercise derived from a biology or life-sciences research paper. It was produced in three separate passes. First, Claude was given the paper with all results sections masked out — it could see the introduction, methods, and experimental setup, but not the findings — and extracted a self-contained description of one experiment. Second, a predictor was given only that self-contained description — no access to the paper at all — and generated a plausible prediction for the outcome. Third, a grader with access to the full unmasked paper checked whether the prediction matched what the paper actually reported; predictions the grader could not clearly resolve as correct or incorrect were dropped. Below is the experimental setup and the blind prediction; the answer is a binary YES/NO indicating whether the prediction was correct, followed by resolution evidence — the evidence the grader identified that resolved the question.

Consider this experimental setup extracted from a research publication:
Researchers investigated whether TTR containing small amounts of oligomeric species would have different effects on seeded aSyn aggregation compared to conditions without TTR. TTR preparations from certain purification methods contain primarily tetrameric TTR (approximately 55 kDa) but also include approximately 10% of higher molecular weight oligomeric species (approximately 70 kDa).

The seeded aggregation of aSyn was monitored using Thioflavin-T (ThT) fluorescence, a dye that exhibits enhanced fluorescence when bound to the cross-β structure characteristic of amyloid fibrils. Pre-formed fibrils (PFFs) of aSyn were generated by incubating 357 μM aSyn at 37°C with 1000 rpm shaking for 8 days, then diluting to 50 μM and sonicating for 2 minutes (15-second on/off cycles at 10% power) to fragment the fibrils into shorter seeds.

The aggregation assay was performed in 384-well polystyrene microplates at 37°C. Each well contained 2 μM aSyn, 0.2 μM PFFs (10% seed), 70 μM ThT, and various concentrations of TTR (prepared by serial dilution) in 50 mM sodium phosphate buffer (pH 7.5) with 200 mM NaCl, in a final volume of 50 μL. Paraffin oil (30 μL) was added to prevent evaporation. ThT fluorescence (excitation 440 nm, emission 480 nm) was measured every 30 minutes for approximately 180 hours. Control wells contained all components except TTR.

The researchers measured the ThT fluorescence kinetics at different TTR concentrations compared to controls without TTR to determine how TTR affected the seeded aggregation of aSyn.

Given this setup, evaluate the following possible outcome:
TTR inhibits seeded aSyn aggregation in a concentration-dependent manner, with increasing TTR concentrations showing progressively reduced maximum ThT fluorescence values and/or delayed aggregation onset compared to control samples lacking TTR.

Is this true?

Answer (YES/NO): YES